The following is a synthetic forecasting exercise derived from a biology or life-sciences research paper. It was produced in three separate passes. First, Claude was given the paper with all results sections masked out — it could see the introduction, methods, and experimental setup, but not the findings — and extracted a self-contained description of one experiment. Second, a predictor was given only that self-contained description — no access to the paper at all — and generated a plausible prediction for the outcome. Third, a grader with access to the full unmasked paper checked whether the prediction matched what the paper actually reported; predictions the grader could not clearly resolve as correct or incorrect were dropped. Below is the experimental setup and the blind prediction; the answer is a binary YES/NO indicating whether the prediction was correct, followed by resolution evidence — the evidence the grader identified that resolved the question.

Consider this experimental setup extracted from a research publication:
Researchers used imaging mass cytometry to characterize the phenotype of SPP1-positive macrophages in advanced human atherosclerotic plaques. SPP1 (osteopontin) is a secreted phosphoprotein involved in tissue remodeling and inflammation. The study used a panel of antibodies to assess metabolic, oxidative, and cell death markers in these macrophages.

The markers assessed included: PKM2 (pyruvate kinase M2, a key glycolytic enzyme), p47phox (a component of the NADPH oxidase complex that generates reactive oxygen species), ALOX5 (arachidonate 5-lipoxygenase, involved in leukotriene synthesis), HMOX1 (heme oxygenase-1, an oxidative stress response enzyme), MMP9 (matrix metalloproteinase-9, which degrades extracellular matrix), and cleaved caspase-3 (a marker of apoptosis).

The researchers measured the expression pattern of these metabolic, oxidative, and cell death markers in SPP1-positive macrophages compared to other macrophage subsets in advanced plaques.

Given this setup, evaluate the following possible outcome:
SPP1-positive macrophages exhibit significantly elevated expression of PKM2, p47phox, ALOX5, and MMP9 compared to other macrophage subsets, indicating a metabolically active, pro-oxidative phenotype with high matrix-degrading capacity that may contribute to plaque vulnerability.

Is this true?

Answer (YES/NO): NO